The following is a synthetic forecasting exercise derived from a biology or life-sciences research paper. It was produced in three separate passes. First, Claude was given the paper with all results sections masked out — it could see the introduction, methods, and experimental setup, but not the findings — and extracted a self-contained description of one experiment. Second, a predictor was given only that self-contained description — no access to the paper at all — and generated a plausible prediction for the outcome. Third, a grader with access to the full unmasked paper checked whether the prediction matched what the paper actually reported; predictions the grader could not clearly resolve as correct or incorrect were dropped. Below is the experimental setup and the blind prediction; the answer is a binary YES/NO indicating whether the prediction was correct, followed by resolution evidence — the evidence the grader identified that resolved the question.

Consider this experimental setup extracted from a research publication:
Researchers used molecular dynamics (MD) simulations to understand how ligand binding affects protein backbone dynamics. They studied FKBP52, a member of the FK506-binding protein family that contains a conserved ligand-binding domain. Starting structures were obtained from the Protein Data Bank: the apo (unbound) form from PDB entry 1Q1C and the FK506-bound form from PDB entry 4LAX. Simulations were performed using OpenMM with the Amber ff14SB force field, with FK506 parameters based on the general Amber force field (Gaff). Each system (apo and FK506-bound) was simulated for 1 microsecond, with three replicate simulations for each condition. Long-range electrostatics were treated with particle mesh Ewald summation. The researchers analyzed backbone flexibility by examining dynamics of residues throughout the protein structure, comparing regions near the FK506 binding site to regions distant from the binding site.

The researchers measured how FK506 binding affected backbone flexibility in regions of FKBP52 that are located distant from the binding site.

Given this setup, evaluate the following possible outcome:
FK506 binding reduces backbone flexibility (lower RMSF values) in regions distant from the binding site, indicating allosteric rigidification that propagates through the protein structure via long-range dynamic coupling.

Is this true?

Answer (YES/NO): NO